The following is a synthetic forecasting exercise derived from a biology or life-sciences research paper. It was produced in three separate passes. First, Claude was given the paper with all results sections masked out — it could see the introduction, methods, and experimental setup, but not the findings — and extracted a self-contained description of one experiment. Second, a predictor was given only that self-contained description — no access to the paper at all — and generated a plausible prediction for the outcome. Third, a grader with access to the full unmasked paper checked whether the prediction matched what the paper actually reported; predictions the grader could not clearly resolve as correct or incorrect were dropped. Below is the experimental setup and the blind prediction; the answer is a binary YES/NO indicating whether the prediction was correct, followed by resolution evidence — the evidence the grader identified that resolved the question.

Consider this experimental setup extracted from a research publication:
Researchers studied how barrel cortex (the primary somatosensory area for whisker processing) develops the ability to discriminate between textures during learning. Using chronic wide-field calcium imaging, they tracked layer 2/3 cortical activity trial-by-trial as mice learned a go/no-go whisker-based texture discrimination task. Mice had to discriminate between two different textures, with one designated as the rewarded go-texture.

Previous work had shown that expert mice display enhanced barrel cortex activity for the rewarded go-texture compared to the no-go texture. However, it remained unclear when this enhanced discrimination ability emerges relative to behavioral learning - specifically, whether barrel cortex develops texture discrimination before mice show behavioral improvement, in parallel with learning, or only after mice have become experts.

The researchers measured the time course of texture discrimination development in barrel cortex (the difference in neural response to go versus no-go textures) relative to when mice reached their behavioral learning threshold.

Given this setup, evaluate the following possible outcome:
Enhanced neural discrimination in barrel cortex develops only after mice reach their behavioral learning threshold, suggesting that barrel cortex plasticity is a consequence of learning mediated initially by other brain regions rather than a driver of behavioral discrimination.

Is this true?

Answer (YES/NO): NO